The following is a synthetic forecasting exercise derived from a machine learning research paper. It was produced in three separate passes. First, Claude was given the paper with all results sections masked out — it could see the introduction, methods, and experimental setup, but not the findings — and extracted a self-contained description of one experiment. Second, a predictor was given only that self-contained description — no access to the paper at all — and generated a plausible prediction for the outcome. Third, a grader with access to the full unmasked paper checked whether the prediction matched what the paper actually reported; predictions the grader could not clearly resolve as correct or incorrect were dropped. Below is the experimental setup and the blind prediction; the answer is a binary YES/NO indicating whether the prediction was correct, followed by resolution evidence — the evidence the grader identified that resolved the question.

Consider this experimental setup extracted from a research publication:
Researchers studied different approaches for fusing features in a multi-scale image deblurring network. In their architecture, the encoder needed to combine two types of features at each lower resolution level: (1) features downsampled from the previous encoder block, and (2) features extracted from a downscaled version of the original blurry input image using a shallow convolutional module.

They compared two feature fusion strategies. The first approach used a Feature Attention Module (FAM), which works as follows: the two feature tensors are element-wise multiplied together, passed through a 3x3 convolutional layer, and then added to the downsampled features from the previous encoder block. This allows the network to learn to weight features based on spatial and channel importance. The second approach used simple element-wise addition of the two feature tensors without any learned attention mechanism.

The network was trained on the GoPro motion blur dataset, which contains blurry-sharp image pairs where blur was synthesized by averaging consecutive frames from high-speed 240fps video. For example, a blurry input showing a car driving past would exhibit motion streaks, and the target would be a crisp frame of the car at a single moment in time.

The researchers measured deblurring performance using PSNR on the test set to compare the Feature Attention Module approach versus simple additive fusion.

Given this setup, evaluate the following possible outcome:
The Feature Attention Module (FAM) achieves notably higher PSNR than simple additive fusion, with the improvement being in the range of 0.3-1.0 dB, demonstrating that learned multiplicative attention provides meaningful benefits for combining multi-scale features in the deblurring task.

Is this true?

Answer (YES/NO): NO